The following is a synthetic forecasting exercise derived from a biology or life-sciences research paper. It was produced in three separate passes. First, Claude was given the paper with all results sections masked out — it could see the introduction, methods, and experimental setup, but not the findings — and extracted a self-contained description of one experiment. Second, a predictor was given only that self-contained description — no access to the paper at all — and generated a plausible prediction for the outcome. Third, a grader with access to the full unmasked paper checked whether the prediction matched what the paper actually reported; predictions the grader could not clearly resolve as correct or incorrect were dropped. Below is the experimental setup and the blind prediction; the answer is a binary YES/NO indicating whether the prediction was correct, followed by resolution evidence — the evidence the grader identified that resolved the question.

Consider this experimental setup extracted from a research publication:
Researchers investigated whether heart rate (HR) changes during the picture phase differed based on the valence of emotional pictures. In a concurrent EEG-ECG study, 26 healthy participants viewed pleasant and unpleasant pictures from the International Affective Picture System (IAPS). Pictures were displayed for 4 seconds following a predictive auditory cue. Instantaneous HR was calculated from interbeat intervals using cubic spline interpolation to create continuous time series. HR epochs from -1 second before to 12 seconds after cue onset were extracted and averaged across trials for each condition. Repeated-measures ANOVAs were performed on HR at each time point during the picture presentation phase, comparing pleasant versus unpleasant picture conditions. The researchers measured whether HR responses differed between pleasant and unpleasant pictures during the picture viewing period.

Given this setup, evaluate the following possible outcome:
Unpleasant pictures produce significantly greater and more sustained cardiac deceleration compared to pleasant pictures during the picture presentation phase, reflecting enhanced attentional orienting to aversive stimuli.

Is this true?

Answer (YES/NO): NO